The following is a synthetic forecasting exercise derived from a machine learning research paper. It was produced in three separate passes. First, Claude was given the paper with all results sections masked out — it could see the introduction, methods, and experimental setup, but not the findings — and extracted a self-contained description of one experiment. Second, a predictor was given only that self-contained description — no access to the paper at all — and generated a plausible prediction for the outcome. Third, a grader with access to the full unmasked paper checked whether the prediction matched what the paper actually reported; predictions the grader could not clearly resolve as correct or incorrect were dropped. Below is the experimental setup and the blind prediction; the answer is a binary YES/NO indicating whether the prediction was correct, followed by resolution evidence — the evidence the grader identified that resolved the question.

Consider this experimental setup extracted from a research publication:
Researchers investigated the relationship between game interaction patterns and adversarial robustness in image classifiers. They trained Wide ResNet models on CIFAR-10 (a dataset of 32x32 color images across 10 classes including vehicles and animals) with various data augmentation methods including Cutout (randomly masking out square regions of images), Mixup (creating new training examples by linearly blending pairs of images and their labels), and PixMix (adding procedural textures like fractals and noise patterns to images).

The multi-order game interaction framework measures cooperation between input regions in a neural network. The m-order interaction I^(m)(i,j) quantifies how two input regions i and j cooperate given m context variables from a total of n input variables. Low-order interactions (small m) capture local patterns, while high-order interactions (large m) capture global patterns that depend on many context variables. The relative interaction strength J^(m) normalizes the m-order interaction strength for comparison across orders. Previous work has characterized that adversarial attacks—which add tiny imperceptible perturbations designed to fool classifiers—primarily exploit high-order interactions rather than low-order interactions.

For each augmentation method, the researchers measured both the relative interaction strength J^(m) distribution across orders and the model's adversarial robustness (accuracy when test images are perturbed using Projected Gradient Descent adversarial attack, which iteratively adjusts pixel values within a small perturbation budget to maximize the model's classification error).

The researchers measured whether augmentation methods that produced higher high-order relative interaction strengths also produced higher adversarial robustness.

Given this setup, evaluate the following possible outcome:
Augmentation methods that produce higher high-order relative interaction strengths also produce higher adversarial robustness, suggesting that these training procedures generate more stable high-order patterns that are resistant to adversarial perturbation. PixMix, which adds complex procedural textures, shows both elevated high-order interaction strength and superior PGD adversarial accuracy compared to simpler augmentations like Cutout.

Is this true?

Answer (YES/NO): YES